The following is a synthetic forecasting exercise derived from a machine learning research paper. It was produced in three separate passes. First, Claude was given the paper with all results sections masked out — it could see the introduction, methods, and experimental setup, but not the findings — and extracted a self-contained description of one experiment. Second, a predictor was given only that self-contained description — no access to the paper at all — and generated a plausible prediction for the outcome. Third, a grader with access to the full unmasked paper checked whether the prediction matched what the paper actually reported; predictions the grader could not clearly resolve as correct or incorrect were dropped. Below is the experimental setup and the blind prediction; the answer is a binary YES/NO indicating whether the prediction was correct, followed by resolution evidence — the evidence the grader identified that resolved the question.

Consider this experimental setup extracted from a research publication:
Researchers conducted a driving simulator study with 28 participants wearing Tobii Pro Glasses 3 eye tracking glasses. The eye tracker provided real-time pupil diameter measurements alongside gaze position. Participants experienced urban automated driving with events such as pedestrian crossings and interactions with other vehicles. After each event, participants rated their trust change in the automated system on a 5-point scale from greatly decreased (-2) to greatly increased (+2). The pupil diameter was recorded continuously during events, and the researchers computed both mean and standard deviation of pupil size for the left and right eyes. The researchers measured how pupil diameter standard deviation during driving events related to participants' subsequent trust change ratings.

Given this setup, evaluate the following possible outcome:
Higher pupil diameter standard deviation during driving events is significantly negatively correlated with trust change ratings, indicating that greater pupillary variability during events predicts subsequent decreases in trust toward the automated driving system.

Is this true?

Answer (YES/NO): NO